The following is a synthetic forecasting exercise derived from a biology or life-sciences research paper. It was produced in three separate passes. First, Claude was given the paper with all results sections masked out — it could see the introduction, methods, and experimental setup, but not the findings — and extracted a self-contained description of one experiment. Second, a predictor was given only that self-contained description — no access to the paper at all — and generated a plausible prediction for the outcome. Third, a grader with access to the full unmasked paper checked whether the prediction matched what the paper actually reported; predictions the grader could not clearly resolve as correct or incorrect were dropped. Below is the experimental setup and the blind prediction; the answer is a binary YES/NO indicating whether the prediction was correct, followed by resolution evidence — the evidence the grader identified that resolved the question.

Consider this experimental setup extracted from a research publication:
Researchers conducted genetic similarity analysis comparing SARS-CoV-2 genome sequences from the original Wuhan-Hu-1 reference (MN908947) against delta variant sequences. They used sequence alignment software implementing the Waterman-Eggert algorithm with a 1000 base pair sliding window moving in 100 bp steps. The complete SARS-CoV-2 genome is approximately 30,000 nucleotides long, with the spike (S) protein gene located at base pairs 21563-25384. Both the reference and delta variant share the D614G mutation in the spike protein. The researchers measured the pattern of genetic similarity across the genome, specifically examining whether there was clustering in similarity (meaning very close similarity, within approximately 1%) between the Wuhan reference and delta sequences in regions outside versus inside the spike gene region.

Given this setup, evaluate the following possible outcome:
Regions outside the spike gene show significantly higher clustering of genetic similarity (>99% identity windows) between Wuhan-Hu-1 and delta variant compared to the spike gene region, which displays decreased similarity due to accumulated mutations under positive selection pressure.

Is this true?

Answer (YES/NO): YES